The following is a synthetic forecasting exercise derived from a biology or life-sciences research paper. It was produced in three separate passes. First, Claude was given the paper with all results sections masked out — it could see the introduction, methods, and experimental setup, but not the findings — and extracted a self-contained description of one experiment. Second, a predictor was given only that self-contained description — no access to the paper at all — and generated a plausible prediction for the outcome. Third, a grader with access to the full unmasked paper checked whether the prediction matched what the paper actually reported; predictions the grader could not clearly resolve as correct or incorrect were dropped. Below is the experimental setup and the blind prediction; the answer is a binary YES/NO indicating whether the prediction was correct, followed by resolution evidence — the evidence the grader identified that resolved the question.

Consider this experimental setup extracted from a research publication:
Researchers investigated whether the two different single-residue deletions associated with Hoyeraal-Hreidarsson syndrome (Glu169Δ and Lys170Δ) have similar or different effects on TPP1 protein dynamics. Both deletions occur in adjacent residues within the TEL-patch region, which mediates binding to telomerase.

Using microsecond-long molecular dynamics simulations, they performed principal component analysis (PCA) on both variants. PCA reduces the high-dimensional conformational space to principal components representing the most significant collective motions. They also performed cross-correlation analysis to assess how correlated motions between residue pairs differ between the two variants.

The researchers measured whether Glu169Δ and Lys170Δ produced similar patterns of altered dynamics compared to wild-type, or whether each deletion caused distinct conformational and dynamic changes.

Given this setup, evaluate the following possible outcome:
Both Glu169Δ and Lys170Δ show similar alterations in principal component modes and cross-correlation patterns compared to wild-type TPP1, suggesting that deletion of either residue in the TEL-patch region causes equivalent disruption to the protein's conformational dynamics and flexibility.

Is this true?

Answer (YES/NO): YES